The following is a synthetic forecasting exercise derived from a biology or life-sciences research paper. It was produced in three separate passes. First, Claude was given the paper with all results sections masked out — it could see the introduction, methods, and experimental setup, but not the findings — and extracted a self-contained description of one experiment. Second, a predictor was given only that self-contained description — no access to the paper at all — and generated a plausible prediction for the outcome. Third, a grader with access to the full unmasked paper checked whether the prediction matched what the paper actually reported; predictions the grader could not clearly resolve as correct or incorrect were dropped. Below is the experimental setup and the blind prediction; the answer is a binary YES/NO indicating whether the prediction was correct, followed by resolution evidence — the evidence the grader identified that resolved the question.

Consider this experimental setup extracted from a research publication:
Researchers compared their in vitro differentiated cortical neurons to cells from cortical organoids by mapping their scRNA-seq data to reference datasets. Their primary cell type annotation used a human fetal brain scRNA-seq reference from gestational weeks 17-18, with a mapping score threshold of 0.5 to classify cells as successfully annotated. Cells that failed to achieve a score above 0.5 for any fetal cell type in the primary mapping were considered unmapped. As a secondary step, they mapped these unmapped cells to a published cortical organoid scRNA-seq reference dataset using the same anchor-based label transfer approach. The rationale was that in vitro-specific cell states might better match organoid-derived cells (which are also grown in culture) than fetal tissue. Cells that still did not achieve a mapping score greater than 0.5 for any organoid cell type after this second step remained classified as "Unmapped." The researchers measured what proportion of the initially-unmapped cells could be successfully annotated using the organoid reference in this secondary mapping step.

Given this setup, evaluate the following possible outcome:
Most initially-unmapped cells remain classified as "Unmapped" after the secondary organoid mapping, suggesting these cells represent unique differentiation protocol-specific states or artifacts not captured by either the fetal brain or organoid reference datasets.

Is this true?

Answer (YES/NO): NO